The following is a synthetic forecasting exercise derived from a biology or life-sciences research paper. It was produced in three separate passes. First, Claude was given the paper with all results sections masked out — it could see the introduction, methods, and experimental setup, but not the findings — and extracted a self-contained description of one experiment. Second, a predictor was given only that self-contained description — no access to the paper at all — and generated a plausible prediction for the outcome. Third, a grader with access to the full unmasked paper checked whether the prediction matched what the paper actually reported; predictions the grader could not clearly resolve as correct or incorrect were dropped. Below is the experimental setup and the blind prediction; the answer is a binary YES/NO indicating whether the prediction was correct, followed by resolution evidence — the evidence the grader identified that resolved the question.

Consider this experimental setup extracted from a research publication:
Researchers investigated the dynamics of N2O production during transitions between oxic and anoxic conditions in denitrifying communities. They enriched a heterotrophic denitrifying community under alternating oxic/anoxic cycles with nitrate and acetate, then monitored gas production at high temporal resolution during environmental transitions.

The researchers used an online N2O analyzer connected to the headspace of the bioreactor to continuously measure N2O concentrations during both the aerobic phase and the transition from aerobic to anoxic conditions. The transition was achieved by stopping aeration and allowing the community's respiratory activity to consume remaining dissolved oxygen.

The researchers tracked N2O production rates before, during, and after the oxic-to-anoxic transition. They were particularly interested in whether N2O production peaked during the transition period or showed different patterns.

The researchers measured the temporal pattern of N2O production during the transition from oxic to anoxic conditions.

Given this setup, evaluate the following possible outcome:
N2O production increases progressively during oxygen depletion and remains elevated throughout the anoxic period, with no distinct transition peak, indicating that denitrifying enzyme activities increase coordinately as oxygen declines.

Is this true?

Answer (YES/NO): NO